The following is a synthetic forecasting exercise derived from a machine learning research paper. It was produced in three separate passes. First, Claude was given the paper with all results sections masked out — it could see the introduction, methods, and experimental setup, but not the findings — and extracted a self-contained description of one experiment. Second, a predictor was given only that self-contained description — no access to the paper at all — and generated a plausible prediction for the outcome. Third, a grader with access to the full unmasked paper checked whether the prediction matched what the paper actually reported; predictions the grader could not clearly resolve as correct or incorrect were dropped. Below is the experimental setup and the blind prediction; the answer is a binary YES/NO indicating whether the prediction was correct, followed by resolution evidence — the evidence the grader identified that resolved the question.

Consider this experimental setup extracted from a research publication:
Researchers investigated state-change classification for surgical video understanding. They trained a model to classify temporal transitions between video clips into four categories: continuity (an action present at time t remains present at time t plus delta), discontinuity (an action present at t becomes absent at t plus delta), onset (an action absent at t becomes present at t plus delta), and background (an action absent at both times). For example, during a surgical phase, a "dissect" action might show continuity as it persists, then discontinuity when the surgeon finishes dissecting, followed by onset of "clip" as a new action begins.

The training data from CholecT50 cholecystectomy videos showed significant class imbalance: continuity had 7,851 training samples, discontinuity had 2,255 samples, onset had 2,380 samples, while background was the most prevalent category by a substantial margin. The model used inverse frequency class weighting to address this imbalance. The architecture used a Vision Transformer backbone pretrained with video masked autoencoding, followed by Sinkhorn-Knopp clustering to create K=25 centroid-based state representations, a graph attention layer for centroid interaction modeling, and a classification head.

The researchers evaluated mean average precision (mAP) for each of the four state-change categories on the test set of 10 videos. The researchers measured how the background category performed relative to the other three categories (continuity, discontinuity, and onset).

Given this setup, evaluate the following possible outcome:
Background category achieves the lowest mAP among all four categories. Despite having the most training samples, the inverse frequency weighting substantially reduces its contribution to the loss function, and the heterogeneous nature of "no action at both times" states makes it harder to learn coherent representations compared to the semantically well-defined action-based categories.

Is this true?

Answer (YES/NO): NO